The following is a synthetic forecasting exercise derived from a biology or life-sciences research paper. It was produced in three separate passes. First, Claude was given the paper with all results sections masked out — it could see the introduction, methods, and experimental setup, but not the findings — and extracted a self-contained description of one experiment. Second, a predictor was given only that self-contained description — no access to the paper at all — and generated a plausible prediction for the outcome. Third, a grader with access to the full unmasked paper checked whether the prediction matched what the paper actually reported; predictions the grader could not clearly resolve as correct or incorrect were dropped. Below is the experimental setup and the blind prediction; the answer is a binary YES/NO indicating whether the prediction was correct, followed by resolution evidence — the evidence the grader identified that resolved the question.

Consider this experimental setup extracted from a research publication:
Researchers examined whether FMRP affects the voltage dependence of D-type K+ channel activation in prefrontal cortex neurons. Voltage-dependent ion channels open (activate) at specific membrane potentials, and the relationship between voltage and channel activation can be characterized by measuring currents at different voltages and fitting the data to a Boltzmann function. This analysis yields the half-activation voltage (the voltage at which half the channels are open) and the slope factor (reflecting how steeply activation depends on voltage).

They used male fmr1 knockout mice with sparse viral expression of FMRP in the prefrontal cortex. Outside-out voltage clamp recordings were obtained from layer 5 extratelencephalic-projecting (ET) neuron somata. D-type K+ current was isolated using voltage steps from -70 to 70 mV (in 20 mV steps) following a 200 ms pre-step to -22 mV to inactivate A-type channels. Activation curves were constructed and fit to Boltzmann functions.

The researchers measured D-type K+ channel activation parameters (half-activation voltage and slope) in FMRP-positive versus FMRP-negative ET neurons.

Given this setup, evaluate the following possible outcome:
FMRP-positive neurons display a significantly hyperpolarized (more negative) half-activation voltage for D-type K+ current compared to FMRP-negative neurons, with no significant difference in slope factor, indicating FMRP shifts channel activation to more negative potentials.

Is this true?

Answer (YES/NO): NO